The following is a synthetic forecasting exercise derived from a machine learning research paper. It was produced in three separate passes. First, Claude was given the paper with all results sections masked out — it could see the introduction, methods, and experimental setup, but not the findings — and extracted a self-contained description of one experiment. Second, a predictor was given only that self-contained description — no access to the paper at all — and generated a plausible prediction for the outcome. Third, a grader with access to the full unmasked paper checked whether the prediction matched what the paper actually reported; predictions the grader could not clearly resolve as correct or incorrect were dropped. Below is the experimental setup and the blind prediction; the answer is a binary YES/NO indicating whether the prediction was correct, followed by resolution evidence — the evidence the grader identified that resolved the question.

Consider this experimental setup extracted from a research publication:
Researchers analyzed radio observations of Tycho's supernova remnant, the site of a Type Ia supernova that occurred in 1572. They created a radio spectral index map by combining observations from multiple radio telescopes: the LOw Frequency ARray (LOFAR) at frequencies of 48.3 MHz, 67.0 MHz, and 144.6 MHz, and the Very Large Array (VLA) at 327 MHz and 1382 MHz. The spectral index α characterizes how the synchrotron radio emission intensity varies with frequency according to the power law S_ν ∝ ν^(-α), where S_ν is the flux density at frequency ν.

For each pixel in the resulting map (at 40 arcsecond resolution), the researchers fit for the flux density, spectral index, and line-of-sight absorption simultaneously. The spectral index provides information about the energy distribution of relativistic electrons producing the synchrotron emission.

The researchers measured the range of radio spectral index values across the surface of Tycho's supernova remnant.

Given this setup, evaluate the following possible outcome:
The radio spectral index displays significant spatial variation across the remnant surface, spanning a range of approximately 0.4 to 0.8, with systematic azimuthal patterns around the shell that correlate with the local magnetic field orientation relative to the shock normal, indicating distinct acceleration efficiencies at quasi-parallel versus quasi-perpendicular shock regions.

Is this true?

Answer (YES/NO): NO